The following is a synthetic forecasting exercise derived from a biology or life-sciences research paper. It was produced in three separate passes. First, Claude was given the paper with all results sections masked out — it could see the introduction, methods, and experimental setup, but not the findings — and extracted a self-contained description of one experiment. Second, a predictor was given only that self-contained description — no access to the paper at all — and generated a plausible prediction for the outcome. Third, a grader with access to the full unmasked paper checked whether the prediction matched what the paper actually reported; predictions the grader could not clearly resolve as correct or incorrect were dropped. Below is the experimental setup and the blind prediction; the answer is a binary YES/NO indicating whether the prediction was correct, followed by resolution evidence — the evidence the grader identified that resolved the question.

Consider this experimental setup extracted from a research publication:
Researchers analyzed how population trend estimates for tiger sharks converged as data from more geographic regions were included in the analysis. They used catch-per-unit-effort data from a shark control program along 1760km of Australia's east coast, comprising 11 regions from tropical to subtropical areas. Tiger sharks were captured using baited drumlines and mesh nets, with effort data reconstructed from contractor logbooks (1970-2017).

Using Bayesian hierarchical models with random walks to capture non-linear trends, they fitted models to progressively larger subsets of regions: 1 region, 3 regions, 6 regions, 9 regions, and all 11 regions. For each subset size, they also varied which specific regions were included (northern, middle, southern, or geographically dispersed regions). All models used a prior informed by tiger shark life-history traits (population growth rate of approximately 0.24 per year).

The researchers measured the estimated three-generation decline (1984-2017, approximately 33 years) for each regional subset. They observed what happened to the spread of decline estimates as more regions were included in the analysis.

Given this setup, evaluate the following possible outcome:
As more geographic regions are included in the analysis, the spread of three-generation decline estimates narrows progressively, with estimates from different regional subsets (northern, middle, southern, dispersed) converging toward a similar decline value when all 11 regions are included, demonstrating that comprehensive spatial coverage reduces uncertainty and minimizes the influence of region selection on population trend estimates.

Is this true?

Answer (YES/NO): YES